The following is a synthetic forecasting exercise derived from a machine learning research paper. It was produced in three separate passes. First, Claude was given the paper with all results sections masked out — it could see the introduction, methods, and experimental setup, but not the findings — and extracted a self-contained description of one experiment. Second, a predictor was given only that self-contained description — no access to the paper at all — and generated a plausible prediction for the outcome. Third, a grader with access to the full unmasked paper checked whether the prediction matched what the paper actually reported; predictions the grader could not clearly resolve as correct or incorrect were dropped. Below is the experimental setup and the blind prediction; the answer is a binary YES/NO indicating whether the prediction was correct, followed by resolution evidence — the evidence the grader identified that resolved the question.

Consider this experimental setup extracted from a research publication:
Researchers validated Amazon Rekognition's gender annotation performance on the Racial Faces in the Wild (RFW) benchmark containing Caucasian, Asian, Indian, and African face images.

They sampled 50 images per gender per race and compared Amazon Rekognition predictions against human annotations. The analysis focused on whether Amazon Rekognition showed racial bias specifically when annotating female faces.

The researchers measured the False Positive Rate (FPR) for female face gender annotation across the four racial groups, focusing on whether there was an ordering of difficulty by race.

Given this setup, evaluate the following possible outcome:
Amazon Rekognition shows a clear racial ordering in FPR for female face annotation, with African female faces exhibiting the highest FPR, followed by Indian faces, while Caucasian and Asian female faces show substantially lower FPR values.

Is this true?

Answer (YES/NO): NO